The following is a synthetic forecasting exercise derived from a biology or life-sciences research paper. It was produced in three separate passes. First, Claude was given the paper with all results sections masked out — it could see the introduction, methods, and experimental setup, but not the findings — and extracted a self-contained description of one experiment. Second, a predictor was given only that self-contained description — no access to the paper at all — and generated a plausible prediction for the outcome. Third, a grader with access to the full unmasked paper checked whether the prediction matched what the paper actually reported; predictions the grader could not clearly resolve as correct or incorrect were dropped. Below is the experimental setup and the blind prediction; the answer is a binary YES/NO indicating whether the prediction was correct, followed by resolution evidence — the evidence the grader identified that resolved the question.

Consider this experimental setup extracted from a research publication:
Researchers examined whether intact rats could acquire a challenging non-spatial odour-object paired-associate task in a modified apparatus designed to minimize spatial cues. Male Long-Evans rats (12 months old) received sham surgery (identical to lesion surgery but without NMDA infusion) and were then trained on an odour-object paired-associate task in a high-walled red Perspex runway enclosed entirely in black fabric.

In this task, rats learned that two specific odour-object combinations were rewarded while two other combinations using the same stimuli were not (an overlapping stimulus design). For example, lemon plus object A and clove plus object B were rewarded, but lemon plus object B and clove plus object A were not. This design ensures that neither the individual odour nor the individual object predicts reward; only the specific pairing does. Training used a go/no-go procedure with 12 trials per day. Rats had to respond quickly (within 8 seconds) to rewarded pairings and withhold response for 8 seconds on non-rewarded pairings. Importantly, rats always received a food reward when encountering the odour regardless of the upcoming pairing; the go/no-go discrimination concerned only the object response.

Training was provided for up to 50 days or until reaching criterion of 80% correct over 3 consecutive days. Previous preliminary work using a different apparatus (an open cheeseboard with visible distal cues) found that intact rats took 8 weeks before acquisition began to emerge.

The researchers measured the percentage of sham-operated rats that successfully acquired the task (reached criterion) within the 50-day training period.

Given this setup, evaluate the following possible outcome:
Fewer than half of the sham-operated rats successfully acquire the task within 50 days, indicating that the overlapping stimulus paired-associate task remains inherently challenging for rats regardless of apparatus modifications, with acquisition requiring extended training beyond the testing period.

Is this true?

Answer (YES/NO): NO